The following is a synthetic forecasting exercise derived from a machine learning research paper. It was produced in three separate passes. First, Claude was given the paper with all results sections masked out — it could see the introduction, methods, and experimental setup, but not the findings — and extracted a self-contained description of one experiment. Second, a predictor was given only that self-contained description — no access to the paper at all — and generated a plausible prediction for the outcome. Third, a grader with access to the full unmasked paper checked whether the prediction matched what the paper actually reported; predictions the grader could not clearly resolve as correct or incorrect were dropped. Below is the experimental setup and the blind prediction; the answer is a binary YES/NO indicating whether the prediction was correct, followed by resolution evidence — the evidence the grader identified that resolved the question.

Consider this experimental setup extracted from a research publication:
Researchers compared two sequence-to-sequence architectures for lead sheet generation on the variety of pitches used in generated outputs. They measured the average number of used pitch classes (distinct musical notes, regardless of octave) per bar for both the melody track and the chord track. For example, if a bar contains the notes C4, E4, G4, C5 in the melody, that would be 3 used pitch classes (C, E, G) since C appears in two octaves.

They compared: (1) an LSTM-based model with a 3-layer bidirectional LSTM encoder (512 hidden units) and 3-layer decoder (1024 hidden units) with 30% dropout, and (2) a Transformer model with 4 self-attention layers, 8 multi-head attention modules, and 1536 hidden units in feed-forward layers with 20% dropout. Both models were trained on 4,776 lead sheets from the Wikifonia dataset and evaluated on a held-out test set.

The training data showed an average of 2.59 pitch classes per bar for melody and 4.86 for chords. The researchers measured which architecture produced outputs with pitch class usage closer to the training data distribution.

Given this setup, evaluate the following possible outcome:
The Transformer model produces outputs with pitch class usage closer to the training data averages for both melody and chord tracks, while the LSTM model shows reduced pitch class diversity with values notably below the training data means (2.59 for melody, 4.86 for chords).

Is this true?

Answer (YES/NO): NO